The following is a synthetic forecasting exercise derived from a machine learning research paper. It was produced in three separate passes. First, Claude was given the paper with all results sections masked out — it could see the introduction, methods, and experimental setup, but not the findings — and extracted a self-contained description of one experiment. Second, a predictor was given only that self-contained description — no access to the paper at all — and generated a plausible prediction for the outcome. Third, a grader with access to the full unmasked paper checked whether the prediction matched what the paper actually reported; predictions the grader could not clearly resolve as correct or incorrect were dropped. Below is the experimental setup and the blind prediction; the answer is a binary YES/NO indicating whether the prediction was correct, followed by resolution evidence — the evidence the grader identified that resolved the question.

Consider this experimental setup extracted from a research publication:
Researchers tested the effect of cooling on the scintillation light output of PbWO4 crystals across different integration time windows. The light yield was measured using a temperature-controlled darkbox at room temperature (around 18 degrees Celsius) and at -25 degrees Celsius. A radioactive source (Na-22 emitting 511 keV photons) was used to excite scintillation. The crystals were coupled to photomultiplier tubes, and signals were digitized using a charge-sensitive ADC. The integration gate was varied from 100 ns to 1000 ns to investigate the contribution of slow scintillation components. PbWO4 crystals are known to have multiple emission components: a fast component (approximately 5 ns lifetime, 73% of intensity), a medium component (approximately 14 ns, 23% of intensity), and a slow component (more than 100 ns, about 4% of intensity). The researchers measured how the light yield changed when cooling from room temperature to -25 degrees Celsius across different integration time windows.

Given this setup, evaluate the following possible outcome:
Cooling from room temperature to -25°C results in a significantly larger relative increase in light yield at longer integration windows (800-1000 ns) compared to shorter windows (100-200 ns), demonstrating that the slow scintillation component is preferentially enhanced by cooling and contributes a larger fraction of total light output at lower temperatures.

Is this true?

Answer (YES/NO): NO